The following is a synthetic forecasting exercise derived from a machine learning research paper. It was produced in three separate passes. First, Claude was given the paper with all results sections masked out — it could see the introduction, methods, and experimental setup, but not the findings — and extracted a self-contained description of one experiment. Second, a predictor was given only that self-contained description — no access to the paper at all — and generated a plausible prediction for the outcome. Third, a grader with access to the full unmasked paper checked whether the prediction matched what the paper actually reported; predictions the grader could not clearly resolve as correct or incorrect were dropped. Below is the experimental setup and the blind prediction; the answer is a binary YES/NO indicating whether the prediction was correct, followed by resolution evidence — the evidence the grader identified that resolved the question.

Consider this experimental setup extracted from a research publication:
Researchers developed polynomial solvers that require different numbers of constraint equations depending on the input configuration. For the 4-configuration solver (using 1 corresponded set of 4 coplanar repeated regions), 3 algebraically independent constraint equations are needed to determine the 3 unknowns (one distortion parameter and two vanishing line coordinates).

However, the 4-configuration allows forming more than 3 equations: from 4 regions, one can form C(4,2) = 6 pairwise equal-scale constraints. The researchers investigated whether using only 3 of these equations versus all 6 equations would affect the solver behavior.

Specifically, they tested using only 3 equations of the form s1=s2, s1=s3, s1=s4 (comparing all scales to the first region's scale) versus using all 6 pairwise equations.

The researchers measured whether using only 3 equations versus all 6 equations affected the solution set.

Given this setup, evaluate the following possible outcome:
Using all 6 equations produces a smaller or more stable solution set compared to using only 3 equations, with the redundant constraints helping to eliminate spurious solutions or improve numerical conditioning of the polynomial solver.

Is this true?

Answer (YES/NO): YES